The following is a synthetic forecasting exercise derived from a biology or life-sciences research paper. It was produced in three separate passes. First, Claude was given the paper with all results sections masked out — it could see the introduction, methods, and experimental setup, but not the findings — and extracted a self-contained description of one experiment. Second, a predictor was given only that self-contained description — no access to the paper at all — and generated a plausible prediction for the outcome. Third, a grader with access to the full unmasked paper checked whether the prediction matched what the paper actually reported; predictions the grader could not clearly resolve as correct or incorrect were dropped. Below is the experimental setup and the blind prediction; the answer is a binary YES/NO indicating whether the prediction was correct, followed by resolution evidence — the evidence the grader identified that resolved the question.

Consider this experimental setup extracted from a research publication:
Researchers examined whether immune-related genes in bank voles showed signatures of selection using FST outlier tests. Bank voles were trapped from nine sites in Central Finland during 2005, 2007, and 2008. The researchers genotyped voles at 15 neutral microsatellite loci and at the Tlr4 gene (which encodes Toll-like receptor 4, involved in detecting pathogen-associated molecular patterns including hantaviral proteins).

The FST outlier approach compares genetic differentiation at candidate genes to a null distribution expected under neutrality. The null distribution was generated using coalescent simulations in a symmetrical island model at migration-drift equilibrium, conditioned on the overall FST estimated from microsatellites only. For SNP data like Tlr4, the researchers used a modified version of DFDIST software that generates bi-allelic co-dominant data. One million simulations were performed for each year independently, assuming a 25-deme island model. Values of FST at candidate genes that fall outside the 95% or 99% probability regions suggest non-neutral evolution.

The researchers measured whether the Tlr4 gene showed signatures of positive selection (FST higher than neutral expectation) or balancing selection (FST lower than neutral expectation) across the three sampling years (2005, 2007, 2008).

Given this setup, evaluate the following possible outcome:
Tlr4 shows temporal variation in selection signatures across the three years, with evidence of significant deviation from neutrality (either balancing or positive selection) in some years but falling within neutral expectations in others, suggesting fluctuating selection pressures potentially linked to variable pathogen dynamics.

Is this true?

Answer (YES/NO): YES